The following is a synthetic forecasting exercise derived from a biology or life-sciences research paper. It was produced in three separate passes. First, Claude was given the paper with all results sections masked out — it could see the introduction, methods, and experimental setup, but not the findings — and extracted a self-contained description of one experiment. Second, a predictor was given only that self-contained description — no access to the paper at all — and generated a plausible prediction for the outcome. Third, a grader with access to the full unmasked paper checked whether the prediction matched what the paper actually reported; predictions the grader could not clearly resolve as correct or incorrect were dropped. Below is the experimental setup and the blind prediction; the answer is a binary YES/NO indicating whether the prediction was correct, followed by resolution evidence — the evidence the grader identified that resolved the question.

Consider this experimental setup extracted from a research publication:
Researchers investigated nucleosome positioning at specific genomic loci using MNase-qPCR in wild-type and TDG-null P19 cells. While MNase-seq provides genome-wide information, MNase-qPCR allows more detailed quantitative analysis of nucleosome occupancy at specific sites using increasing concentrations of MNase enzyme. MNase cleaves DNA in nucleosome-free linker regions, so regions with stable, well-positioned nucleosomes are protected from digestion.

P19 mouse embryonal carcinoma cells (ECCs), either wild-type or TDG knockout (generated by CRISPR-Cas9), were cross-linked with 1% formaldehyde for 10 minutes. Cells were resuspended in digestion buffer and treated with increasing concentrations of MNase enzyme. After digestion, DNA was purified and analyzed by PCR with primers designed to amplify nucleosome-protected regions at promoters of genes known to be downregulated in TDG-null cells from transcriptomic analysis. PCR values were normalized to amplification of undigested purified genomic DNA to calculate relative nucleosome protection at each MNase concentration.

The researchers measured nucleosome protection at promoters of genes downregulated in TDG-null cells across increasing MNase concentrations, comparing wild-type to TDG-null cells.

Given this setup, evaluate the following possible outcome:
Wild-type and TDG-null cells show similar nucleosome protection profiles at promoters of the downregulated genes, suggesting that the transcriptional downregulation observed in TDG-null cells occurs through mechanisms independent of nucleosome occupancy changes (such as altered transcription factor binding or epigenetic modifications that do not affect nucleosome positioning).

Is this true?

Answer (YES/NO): NO